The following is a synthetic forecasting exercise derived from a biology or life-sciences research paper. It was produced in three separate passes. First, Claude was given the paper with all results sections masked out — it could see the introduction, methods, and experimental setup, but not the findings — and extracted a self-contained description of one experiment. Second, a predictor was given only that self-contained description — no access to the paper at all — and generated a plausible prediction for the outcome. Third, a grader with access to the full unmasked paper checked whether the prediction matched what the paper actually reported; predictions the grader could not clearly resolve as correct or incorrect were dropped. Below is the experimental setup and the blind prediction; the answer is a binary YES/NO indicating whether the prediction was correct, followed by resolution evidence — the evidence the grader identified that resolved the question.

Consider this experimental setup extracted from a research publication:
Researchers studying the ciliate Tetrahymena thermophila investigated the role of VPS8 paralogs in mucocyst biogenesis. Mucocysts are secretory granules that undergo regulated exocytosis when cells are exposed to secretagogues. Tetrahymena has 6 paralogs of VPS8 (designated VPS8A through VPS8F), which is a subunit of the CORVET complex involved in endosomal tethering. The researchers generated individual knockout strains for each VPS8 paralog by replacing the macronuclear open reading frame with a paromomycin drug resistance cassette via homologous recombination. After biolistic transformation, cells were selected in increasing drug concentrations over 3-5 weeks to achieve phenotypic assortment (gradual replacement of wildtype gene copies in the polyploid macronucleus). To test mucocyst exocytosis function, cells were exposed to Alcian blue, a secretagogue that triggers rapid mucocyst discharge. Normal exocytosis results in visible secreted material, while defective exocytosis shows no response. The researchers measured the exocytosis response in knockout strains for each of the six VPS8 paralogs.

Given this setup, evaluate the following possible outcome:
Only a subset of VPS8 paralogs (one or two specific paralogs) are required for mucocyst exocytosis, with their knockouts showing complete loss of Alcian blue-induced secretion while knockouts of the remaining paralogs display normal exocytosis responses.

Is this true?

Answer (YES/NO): YES